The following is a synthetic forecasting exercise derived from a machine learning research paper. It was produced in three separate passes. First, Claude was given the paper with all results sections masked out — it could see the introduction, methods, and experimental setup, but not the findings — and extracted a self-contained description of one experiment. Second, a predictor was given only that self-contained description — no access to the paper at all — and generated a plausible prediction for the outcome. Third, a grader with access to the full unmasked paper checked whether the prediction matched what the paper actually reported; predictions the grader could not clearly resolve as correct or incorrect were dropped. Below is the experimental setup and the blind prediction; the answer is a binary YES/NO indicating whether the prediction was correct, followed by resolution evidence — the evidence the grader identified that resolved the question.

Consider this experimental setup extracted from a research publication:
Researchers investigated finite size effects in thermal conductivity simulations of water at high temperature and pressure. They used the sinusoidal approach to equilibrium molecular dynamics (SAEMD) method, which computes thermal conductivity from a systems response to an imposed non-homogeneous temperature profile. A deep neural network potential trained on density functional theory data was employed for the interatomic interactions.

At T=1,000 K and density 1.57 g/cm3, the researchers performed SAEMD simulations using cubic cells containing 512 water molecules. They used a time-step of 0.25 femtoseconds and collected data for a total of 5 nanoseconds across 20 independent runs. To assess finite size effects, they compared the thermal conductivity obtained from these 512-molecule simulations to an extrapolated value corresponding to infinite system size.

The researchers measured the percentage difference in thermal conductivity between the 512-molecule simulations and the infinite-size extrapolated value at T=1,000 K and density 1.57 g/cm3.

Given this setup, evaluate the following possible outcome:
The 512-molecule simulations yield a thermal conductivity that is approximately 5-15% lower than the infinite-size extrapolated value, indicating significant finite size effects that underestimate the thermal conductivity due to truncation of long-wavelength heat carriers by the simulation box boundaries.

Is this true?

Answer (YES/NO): NO